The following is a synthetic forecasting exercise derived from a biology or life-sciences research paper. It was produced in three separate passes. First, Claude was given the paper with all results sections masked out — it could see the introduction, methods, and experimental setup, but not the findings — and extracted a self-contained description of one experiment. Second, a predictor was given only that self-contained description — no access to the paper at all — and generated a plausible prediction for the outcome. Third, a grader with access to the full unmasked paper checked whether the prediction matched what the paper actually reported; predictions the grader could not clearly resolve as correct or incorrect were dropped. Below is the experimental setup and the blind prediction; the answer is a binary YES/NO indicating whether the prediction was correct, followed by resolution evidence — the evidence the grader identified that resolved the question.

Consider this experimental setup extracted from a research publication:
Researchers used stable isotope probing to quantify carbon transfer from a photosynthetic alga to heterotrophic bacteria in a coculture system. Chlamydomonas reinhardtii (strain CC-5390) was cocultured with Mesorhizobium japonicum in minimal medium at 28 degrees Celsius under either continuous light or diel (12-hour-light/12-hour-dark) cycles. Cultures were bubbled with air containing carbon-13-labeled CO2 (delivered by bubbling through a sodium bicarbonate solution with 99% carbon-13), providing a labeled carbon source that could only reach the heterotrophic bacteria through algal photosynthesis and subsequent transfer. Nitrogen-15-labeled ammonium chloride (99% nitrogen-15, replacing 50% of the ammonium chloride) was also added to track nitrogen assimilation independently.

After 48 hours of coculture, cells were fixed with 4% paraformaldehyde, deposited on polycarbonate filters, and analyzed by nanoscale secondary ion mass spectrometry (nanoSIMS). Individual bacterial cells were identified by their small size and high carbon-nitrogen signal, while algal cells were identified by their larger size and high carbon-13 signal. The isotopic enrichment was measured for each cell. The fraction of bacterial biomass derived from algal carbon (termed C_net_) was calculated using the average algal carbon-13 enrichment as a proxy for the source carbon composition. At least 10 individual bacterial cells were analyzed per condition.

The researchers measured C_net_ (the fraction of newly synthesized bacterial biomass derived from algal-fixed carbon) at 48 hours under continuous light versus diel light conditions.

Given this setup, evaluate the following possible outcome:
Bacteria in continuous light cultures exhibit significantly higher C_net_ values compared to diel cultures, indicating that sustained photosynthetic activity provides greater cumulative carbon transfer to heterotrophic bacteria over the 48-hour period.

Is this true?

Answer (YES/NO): YES